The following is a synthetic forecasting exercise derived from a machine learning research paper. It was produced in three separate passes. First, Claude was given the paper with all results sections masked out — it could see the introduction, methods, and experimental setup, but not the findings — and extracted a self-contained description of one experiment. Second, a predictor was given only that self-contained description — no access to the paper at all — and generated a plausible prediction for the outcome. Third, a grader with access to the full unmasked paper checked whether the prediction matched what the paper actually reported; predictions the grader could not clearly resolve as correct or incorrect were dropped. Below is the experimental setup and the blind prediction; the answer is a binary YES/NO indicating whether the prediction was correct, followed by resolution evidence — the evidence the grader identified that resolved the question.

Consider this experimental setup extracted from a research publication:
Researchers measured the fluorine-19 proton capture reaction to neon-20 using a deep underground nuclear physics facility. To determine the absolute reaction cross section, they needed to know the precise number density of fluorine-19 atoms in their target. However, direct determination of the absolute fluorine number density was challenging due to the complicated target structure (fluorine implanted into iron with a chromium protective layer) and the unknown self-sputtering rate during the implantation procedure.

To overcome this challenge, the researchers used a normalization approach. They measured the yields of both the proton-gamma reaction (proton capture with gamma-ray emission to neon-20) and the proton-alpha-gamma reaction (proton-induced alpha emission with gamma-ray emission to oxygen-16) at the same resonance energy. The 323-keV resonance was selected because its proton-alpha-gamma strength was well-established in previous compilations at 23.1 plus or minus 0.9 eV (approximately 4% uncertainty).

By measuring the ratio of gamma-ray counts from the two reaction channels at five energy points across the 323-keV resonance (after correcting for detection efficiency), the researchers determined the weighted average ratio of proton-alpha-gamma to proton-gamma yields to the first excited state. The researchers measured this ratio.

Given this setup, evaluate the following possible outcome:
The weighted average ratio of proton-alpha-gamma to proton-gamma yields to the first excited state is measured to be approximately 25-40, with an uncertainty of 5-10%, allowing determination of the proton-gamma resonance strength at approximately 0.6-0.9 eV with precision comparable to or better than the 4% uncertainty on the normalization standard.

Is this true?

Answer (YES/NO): NO